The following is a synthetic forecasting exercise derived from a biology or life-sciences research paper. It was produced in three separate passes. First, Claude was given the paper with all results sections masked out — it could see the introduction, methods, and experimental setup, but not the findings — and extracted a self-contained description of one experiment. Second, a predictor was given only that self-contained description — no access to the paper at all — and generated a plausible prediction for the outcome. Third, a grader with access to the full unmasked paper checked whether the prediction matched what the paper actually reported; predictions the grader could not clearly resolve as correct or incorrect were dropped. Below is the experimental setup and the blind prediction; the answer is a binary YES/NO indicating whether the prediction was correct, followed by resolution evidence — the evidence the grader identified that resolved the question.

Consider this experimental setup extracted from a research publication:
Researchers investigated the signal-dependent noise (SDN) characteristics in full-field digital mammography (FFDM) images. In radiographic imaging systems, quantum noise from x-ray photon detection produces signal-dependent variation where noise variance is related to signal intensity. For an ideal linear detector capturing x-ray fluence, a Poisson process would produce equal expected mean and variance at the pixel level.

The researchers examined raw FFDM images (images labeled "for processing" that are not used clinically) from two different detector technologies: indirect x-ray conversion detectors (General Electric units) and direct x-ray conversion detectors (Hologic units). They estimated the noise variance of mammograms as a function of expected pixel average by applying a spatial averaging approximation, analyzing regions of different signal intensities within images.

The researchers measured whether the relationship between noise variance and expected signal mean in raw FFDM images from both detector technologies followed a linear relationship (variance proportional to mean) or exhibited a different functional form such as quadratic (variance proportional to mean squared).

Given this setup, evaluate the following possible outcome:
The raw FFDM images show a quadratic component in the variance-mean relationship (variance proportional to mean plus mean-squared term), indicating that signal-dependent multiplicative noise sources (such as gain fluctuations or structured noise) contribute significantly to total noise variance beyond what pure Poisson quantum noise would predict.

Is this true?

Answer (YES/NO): NO